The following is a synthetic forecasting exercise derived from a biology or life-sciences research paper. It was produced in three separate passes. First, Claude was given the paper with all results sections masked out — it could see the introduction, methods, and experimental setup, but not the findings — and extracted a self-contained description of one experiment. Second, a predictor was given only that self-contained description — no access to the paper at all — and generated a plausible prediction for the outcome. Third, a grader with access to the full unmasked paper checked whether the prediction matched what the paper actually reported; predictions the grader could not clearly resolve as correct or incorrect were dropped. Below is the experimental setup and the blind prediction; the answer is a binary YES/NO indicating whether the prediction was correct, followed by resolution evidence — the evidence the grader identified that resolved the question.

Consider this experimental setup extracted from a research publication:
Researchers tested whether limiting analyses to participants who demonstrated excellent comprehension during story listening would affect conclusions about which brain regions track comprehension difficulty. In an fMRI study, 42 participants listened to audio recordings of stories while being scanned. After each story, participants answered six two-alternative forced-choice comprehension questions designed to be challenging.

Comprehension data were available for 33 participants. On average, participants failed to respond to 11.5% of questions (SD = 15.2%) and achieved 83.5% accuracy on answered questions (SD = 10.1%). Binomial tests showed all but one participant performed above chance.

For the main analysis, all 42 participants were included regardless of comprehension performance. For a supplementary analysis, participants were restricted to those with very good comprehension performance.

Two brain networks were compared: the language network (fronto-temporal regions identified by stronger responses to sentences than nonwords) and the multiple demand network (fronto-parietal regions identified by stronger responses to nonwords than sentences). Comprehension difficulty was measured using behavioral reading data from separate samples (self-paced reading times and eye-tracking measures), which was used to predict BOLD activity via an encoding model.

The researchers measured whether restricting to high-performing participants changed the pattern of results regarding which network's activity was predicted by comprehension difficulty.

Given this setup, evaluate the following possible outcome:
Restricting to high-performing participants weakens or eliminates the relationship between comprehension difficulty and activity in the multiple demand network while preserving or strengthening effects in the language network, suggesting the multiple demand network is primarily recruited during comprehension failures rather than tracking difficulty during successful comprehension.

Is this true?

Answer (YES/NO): NO